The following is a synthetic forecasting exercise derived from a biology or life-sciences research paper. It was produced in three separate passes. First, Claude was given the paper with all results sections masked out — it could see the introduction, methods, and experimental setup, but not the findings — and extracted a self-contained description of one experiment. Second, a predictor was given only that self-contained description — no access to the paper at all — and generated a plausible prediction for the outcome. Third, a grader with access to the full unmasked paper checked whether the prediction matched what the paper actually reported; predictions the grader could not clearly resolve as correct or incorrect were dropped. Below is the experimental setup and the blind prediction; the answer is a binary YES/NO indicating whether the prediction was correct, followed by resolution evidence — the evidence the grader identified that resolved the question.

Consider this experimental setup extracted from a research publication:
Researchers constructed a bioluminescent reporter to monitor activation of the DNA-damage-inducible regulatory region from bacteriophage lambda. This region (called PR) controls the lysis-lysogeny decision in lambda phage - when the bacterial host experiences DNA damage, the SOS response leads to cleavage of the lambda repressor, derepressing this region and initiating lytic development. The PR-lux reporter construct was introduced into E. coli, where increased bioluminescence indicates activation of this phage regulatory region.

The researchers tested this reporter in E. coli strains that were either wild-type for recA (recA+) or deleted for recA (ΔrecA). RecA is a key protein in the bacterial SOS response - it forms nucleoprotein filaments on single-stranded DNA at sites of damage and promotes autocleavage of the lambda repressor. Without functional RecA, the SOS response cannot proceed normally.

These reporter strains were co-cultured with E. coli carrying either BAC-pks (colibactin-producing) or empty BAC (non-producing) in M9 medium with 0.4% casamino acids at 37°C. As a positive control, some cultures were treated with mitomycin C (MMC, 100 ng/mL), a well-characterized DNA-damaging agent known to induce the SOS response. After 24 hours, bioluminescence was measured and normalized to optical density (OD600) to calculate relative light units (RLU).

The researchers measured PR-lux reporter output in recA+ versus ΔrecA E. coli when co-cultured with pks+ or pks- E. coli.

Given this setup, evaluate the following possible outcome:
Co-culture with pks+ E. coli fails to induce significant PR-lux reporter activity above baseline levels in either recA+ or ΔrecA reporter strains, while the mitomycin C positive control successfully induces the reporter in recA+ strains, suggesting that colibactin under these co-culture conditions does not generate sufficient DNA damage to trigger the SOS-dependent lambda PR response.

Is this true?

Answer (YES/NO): NO